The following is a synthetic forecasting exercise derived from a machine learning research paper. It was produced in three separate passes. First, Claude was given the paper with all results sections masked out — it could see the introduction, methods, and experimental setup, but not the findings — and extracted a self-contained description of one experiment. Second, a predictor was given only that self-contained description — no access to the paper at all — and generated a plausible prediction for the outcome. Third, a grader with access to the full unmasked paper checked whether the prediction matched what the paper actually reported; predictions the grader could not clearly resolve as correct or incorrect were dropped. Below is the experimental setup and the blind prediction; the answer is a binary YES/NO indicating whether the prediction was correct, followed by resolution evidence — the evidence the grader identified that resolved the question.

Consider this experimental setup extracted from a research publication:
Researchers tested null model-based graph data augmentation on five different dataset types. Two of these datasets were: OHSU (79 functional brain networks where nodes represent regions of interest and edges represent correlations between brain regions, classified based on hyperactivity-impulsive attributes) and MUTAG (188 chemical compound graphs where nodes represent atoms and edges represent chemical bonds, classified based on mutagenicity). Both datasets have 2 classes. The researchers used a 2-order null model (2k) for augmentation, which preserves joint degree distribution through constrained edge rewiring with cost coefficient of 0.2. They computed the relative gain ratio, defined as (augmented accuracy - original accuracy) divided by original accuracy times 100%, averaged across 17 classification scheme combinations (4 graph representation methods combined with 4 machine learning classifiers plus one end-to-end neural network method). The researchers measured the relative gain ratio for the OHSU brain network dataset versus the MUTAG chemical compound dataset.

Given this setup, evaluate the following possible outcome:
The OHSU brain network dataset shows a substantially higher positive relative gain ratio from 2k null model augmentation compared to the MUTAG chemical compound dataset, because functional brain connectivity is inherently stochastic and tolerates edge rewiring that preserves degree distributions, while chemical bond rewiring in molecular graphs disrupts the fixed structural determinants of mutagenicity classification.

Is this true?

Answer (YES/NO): YES